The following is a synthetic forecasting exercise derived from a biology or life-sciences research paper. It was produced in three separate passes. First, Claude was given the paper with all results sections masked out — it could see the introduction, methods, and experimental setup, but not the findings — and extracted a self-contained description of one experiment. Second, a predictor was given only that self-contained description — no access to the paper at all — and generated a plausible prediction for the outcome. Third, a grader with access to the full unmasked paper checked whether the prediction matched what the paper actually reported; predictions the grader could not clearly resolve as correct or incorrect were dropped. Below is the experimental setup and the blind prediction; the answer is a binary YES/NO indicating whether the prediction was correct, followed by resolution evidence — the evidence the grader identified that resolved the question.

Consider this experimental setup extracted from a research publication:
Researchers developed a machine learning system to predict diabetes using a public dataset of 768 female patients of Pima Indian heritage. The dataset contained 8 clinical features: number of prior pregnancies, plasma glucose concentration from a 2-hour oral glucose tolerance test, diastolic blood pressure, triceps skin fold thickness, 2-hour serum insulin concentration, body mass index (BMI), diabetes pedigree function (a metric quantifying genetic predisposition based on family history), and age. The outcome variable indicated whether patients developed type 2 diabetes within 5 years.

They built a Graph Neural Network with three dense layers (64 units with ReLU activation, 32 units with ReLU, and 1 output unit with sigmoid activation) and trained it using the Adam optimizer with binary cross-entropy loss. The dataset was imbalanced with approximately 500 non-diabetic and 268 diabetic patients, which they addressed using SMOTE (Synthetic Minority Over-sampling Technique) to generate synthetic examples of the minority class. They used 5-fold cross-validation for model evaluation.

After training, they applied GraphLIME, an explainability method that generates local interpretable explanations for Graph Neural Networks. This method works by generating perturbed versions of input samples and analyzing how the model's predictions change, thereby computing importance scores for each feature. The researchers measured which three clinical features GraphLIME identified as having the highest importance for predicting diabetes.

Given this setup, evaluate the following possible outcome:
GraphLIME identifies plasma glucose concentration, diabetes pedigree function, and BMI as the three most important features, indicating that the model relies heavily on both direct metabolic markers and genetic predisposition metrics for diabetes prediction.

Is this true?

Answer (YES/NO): NO